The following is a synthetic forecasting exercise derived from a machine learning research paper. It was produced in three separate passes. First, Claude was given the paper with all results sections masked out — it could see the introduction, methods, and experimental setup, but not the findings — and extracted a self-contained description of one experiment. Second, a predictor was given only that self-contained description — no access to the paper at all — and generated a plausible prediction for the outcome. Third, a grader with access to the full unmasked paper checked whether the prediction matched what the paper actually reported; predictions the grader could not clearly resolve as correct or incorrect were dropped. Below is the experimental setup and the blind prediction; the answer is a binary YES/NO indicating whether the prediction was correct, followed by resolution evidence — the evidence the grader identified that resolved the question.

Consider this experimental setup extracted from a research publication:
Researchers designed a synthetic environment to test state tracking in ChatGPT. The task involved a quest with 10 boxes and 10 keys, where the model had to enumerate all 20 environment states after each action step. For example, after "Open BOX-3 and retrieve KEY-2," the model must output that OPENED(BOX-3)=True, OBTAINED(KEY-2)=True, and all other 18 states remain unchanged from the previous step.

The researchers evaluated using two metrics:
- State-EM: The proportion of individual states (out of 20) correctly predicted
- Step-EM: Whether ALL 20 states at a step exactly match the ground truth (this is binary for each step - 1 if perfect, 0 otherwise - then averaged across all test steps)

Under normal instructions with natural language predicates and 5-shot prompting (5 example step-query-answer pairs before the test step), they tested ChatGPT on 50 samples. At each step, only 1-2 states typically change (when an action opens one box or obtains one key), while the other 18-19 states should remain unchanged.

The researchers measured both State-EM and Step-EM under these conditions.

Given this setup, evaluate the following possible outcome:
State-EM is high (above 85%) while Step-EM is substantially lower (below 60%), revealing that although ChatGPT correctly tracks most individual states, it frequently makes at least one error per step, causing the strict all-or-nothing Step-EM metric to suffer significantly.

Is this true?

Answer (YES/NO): YES